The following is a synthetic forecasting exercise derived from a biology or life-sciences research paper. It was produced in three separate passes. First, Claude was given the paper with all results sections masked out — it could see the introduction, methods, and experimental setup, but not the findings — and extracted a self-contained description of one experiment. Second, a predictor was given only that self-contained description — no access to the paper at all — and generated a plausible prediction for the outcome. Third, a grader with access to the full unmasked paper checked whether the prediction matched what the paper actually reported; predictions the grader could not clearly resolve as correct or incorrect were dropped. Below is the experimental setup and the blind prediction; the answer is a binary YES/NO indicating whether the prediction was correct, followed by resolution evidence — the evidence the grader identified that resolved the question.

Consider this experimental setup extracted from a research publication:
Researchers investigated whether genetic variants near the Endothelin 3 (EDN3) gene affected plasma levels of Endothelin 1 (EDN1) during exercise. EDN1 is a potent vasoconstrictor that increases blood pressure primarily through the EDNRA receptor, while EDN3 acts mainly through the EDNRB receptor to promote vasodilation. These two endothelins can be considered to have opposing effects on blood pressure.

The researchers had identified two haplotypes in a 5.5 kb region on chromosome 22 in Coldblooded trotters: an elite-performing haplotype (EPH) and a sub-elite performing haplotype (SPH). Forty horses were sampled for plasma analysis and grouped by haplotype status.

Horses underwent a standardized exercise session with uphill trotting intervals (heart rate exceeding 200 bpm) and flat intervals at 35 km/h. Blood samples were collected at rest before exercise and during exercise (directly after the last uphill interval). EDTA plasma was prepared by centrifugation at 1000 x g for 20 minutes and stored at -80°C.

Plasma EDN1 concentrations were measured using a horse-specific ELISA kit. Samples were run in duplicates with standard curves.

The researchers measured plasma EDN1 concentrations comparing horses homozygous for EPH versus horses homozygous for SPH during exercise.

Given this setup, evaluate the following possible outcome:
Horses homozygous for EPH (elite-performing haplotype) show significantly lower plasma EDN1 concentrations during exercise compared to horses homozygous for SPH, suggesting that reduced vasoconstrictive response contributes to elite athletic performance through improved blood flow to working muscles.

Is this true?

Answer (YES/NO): YES